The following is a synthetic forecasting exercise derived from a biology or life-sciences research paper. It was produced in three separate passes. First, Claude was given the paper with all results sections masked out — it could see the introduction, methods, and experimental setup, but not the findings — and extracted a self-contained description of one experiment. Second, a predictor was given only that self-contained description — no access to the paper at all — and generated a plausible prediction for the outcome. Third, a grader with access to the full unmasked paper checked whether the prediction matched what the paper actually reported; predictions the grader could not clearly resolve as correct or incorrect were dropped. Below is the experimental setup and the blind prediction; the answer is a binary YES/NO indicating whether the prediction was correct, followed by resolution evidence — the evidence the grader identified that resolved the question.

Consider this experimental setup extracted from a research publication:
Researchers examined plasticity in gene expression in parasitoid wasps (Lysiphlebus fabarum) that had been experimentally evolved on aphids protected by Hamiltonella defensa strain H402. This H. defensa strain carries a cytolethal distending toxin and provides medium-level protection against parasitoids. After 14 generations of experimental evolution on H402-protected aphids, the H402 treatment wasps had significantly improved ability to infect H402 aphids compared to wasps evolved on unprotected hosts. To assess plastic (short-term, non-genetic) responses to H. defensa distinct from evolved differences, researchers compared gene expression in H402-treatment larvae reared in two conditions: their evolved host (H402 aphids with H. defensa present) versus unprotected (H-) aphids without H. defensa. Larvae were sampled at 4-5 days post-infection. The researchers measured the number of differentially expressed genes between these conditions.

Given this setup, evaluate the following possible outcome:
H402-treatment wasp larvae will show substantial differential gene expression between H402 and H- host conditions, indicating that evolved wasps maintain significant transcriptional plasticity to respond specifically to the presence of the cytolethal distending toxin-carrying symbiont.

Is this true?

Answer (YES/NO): NO